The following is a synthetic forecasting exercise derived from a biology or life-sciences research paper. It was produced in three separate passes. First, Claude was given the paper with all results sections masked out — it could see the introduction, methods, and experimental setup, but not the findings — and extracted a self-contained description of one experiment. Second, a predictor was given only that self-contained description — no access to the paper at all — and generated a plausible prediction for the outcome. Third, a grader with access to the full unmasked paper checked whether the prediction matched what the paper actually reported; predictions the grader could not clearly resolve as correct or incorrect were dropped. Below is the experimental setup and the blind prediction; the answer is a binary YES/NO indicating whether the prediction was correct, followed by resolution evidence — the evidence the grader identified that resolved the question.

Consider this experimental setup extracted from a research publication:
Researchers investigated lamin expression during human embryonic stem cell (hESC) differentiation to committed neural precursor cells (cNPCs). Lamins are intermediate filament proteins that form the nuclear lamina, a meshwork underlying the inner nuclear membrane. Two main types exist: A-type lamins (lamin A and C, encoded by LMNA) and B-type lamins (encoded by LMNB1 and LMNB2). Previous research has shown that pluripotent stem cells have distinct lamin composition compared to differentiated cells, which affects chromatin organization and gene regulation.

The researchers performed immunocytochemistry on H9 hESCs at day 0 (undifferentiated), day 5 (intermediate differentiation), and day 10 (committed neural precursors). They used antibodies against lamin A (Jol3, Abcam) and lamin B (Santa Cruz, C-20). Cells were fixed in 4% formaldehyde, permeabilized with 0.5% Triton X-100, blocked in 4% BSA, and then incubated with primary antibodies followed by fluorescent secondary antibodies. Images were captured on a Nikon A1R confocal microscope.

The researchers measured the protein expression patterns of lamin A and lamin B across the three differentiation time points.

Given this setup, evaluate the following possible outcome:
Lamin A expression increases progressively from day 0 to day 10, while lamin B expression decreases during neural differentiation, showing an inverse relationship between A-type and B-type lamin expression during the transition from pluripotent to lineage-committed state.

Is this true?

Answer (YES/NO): NO